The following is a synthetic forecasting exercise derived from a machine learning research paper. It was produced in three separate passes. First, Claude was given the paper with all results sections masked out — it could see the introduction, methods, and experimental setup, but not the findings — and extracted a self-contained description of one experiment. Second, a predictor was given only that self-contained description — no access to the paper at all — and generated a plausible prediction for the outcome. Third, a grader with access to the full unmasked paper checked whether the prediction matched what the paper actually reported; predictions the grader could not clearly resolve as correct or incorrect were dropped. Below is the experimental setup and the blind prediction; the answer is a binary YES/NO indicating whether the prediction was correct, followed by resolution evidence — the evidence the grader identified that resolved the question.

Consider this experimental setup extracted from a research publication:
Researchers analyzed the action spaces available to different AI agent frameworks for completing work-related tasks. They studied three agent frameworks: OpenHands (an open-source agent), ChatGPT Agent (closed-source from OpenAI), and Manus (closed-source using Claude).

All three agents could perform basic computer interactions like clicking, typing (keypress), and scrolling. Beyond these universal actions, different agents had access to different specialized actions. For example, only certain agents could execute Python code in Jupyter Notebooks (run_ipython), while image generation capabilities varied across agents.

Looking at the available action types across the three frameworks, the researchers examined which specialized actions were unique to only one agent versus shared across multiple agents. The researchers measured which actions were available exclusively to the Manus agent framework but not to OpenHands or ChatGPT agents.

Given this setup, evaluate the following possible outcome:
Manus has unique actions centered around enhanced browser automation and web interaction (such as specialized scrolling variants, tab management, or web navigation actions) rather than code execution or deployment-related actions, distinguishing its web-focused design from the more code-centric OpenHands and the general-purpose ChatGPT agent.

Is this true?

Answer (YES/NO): NO